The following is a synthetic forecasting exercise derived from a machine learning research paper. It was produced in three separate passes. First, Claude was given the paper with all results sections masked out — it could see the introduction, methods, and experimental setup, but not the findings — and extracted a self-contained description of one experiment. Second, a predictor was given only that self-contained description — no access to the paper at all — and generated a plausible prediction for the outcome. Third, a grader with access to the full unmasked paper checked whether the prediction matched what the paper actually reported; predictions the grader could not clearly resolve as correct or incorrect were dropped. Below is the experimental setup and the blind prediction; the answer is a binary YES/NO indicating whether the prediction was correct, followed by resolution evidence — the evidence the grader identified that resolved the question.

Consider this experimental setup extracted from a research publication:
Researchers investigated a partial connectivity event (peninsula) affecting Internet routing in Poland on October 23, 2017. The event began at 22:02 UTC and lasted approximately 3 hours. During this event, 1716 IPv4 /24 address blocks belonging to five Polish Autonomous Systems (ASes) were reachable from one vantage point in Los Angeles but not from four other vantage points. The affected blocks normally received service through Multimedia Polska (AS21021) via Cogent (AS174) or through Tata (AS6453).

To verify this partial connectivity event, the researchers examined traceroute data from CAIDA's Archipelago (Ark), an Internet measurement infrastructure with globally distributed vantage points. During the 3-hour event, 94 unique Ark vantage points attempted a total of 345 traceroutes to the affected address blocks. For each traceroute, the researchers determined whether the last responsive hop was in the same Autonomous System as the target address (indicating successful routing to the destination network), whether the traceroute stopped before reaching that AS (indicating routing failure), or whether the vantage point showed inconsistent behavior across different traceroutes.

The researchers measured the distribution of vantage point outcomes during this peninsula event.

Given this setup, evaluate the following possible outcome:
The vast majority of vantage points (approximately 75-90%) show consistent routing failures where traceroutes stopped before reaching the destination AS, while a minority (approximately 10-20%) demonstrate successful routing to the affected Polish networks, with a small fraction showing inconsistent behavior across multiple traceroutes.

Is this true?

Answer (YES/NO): NO